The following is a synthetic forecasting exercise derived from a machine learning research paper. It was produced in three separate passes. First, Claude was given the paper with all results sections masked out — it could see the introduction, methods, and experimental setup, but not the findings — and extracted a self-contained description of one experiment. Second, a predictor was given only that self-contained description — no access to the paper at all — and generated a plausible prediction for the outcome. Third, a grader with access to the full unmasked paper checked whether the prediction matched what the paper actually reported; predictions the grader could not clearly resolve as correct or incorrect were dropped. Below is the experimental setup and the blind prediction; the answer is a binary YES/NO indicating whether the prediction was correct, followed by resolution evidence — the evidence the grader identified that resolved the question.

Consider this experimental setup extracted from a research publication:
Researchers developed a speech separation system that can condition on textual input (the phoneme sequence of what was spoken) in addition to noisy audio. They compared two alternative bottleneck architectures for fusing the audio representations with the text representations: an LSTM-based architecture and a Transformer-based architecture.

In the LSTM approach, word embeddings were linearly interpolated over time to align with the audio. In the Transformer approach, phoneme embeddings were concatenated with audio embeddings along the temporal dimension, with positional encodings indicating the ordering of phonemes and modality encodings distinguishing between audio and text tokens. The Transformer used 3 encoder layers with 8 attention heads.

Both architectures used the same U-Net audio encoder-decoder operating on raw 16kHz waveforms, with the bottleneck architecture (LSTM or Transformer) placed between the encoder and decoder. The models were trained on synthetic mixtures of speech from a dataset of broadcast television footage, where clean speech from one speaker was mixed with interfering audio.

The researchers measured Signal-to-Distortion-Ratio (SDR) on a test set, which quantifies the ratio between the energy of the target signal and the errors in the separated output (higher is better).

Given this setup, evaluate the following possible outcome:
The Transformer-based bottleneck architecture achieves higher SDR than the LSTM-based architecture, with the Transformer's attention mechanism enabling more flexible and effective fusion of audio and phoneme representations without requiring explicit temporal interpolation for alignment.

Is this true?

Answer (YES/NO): YES